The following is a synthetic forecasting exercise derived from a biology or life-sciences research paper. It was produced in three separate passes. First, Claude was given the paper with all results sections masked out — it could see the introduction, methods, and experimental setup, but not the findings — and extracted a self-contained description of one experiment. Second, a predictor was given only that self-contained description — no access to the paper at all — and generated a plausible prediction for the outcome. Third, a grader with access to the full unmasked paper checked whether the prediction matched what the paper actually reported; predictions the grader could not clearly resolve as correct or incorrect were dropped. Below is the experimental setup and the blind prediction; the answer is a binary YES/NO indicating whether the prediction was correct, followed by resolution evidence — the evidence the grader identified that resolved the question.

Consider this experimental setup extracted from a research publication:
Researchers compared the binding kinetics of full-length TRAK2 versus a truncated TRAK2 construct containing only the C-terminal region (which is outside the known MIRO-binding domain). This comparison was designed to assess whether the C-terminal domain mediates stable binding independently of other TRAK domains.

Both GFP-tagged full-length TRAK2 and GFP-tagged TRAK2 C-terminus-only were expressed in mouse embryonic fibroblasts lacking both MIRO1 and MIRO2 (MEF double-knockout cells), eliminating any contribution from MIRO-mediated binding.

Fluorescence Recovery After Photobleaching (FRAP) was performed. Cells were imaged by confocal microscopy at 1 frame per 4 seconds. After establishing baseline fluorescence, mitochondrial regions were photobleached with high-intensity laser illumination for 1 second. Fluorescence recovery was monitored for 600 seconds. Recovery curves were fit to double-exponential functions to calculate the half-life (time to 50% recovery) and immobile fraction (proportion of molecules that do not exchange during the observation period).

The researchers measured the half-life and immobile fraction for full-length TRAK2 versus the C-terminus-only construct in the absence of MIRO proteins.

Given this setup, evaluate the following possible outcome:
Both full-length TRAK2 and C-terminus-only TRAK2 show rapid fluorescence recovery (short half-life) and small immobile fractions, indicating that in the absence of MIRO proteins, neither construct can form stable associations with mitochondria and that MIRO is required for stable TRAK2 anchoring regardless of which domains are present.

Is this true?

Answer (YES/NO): NO